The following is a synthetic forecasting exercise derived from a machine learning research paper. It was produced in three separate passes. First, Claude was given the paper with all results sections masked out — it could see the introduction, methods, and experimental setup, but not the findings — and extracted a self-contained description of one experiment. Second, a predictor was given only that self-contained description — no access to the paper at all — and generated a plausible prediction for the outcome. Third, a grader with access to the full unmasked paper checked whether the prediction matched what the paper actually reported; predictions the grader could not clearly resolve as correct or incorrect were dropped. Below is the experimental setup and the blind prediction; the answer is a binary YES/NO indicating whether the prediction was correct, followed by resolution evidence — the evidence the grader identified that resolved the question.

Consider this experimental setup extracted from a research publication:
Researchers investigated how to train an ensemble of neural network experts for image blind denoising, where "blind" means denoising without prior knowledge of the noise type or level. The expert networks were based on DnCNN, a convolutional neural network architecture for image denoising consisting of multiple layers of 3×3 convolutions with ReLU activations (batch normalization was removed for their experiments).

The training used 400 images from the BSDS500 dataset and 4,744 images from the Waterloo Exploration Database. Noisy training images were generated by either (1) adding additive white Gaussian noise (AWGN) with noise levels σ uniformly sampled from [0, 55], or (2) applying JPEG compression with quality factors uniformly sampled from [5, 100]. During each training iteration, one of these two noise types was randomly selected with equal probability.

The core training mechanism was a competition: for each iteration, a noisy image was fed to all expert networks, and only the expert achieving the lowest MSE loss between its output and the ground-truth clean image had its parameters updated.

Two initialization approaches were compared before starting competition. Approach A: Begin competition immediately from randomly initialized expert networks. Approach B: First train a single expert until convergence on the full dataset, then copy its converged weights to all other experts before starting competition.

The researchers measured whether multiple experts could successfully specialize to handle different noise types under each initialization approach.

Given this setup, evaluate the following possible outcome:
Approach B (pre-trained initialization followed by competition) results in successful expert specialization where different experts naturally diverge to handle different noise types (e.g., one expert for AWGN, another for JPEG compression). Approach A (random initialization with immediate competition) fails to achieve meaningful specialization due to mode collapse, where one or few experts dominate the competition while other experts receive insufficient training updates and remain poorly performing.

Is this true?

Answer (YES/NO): YES